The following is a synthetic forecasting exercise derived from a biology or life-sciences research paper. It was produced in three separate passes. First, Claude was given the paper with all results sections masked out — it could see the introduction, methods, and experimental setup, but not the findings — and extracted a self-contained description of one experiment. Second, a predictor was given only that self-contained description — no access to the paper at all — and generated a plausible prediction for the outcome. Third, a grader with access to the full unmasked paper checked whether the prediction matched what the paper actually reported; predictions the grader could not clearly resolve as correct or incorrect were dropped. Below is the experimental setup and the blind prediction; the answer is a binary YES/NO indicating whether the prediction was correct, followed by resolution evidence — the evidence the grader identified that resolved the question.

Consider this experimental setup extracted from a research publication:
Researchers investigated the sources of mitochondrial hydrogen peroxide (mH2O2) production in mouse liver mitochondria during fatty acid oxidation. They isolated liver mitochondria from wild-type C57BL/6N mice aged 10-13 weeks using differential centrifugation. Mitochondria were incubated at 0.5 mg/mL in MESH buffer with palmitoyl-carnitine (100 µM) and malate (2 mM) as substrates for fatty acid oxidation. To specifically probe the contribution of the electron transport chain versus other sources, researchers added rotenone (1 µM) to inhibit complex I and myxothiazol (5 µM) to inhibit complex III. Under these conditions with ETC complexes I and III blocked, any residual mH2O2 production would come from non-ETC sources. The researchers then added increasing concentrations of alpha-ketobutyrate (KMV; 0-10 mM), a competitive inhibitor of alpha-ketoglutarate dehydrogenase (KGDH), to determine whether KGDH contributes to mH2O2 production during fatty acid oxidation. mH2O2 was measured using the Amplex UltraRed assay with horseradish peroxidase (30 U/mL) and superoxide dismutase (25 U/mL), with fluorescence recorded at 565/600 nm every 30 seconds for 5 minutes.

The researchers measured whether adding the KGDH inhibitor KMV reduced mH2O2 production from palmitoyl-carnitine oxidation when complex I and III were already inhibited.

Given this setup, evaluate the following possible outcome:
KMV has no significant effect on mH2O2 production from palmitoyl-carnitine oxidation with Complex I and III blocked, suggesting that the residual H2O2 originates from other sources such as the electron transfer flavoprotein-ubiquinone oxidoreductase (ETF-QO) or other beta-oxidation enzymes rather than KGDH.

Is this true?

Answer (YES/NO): NO